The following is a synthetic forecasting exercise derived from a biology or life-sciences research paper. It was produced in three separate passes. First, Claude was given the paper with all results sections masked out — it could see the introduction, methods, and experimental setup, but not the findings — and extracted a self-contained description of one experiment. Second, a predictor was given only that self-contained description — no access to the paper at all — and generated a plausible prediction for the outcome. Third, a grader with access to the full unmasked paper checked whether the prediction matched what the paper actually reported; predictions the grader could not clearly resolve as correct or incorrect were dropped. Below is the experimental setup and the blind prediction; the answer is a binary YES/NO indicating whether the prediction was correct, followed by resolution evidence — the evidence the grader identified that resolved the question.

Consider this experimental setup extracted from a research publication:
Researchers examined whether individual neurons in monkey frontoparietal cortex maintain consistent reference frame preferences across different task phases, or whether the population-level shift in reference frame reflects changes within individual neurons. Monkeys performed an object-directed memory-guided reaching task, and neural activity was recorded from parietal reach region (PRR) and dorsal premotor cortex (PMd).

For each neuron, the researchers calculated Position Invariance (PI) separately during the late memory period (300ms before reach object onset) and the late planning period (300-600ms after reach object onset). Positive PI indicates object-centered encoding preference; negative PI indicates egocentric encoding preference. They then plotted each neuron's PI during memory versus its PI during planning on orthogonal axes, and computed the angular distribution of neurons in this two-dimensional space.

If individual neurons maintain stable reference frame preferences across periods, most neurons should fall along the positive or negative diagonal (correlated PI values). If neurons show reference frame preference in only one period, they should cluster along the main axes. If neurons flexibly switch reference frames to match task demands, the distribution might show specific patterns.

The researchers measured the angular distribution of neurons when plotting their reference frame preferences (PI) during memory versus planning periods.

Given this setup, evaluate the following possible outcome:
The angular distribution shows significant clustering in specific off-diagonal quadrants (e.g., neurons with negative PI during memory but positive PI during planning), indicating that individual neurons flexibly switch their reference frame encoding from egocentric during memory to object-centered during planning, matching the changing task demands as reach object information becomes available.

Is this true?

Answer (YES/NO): NO